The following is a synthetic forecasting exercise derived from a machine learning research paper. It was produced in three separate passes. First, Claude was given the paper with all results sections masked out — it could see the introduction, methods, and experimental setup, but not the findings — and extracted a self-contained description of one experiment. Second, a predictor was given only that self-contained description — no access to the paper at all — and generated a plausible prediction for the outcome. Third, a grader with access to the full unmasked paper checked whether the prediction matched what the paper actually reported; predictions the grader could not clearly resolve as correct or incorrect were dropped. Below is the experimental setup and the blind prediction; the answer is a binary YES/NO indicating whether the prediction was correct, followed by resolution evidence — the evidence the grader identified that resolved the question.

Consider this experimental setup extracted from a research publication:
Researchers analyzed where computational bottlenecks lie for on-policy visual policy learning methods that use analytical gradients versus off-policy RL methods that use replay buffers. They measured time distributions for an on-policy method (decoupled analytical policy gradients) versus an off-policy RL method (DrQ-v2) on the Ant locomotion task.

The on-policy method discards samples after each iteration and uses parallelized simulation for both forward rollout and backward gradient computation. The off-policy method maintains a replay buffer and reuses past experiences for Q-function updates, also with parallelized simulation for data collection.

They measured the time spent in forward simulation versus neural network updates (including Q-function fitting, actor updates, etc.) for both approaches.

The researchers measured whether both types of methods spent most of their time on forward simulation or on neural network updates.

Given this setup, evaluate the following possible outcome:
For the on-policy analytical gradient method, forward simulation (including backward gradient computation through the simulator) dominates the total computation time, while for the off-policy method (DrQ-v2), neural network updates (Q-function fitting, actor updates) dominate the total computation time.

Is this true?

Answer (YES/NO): NO